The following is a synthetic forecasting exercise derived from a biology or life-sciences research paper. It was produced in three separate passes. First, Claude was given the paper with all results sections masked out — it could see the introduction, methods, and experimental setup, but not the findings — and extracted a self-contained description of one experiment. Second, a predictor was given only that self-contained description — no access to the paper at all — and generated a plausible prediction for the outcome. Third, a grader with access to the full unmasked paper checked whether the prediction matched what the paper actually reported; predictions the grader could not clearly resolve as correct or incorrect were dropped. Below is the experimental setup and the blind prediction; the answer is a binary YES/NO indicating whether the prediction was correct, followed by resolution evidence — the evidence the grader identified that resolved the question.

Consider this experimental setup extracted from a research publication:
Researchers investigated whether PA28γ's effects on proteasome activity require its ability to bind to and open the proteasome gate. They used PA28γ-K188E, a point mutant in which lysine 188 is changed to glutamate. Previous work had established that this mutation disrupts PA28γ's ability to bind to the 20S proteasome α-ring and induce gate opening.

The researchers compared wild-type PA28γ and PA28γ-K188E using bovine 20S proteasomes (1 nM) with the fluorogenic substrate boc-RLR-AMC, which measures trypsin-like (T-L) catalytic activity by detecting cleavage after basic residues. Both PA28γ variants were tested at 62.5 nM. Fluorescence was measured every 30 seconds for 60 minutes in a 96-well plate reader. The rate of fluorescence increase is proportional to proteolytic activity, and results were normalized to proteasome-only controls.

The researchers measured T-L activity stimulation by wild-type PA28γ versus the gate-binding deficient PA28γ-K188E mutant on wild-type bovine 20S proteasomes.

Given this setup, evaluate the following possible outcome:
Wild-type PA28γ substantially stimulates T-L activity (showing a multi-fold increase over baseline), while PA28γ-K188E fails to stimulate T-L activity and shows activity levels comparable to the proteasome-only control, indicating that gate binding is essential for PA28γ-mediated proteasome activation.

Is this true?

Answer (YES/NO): NO